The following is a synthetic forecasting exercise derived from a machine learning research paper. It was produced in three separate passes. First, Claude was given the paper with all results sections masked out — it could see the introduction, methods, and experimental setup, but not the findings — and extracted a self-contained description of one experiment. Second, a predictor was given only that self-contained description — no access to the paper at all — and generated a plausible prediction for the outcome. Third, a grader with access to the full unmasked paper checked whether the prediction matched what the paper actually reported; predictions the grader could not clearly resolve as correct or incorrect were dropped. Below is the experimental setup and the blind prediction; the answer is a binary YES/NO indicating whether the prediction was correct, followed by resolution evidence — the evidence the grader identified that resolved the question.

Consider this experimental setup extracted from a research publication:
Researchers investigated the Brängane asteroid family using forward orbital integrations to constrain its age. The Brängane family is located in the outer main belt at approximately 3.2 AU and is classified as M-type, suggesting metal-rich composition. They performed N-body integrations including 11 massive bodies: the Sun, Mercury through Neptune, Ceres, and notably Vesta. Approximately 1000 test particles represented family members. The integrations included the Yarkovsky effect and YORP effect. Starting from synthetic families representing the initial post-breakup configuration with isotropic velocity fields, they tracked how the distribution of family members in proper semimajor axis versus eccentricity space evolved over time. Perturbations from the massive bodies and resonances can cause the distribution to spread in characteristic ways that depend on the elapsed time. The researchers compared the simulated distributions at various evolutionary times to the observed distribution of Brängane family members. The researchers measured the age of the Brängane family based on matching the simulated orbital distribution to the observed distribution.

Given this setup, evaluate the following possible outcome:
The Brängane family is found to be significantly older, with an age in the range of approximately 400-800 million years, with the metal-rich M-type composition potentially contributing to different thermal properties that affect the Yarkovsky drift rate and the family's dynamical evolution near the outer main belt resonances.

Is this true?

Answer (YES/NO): NO